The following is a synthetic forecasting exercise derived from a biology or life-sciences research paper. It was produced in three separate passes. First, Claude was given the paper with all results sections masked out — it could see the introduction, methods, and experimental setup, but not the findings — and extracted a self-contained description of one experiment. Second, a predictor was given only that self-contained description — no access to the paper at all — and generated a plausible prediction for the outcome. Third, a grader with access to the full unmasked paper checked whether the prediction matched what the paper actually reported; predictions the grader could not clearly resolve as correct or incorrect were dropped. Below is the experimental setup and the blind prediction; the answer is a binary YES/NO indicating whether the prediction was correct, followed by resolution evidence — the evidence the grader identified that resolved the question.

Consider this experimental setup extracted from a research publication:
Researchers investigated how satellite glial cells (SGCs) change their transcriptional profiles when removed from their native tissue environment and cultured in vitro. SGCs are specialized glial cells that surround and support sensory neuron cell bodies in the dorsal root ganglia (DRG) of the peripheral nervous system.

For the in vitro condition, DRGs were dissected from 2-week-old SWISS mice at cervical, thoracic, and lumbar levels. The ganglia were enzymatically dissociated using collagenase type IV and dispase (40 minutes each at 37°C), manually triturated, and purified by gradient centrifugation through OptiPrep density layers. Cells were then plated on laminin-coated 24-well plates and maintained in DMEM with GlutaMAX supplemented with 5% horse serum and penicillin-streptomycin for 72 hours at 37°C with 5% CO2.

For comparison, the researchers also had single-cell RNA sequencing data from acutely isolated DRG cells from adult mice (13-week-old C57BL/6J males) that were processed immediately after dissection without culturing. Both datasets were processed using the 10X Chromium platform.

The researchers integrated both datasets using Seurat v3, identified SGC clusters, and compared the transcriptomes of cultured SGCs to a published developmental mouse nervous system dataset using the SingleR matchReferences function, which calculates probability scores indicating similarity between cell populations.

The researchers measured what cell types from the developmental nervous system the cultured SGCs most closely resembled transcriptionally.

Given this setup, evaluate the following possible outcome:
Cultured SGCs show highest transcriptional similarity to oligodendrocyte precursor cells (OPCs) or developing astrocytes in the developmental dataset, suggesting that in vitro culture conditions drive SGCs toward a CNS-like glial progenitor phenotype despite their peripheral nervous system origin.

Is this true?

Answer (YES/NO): NO